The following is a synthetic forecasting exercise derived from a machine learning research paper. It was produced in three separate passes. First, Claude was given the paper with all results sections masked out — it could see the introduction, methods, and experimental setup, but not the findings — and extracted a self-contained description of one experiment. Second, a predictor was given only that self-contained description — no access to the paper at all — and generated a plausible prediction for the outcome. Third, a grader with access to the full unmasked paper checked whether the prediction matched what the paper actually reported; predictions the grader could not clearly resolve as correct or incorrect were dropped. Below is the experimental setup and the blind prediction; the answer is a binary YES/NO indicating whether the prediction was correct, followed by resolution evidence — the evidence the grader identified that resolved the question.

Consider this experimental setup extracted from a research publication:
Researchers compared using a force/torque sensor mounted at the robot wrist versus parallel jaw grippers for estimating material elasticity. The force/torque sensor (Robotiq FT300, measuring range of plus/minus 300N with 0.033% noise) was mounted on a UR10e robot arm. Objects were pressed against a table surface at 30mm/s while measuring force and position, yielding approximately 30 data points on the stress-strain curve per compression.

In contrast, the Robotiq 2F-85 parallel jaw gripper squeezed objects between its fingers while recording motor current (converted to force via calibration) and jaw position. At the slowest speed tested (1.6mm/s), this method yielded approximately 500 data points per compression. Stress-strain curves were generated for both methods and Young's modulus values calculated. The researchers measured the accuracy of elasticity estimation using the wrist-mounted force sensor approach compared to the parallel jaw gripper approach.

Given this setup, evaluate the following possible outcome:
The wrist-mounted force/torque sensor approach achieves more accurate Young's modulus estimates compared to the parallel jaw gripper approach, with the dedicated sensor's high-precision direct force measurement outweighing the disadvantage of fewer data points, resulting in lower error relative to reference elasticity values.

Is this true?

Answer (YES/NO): NO